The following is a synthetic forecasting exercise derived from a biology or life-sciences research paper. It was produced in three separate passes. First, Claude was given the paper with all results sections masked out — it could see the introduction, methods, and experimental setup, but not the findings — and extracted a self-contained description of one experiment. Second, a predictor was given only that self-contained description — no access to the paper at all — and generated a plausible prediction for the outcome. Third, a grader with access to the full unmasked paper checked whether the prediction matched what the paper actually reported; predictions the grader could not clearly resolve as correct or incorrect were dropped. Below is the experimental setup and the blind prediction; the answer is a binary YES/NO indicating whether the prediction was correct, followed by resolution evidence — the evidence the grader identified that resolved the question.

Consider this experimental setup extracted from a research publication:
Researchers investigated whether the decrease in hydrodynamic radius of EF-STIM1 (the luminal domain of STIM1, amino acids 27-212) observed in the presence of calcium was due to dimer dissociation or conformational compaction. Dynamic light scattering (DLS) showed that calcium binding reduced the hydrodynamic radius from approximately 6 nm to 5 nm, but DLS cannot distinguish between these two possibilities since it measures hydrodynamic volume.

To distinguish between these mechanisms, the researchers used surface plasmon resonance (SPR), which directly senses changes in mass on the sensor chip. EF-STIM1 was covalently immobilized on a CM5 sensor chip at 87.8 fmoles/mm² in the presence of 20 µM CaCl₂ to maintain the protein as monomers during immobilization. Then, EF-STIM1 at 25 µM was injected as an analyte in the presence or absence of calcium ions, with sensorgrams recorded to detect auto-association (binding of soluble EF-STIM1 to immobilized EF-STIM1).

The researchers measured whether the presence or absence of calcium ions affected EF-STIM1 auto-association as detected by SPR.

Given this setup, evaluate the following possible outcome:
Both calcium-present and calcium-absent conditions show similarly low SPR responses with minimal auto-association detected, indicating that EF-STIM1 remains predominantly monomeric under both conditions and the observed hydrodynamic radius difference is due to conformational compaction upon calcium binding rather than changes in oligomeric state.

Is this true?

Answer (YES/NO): YES